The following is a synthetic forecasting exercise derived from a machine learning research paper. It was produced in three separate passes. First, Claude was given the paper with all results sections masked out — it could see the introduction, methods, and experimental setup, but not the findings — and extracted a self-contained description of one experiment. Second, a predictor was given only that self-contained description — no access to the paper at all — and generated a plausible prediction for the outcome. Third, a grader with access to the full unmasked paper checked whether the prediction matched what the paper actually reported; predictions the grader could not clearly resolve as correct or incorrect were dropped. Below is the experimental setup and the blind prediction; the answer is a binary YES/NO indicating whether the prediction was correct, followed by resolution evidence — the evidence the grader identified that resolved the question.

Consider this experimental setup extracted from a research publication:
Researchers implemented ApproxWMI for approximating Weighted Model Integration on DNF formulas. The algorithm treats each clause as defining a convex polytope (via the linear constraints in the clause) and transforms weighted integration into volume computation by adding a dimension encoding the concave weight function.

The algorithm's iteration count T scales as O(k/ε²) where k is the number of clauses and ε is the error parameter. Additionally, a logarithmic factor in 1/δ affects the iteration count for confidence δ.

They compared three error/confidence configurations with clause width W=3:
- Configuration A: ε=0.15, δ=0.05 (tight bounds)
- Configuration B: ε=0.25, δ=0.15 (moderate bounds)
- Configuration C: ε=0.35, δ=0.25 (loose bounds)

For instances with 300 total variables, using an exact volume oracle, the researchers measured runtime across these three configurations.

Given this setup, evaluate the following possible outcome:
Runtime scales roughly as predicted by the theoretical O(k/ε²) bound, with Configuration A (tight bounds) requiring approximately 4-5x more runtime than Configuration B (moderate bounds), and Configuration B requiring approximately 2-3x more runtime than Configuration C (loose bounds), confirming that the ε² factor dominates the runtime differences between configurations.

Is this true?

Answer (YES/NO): NO